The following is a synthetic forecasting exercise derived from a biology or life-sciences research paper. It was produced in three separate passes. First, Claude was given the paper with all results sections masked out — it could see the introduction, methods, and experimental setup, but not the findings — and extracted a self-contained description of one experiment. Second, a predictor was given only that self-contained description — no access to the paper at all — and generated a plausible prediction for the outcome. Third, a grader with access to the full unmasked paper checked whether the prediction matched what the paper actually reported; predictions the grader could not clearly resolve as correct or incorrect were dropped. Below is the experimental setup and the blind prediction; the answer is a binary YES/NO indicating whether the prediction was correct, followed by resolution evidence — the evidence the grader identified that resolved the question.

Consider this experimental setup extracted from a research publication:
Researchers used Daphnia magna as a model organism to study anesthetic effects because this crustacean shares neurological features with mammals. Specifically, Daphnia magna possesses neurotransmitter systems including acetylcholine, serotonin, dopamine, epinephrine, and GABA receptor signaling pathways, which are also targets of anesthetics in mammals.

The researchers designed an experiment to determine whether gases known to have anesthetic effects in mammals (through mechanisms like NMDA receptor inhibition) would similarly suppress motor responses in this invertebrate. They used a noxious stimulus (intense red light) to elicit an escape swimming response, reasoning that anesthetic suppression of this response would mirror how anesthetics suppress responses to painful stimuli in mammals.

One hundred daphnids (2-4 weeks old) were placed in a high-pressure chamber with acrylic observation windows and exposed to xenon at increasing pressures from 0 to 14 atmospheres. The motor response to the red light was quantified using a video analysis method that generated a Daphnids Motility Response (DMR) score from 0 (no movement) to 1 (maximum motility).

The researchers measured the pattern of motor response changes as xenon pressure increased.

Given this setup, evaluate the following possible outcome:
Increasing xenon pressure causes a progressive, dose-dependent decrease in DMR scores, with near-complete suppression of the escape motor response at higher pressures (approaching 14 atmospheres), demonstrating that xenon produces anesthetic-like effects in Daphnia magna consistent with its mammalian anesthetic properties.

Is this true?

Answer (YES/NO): YES